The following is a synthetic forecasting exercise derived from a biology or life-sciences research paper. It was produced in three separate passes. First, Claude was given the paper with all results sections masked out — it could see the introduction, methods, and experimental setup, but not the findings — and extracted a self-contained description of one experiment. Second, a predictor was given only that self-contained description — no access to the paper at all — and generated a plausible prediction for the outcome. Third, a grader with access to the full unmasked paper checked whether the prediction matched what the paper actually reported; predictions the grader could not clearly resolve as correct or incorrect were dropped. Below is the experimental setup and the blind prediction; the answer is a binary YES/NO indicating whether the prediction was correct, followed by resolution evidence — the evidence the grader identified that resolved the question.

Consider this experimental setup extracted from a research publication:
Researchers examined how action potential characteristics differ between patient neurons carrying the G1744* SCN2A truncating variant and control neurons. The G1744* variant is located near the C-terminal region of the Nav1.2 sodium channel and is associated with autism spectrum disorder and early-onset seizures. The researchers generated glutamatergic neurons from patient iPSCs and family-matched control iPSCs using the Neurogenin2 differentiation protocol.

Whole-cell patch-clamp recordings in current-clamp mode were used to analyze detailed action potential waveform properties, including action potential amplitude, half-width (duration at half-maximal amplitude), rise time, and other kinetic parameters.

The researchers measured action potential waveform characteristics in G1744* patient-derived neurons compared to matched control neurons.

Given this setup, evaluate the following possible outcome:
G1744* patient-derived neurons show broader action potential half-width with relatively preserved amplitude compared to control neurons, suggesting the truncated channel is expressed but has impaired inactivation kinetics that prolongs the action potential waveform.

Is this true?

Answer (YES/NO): NO